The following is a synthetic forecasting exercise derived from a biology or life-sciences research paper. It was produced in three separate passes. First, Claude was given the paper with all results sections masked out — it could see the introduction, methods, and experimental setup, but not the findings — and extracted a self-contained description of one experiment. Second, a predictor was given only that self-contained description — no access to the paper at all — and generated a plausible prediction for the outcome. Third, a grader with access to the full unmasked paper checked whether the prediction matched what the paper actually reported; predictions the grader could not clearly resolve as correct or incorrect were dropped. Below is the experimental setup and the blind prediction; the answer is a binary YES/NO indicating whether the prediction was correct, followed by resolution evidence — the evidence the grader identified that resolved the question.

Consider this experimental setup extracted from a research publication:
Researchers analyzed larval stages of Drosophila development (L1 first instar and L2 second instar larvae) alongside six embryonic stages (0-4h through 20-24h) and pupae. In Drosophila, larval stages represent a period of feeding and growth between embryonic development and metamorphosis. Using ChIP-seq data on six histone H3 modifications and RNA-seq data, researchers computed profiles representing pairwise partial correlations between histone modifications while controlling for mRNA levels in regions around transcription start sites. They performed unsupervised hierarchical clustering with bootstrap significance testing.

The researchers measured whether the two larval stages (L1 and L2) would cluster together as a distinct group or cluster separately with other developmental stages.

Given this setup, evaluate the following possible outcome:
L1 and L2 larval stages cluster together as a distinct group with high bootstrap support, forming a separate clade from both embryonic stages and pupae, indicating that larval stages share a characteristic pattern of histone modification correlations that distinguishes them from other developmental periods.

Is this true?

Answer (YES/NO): NO